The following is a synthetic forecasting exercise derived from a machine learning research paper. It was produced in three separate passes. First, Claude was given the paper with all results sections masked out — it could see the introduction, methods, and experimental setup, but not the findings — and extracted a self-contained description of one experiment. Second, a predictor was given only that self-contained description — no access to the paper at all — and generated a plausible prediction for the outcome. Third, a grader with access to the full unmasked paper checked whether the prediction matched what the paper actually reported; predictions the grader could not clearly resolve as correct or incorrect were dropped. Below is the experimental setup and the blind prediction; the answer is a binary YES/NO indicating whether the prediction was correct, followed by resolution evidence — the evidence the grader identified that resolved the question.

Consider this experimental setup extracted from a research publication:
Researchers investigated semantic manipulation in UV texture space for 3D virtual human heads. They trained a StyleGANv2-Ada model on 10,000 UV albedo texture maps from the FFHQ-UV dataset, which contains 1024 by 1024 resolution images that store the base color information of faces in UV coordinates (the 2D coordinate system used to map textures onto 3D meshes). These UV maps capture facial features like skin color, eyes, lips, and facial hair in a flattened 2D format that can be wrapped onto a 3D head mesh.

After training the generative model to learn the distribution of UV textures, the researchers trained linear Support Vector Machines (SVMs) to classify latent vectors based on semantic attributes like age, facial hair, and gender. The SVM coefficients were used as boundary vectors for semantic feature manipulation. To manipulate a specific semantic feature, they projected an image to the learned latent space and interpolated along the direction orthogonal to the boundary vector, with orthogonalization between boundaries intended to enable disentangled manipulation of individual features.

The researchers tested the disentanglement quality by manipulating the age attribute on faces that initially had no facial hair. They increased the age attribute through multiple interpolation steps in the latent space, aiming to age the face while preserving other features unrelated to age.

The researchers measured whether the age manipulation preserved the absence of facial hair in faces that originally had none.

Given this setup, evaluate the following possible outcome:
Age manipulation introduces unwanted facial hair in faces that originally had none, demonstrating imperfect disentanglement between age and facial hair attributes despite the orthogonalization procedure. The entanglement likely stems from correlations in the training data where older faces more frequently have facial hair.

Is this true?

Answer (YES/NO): YES